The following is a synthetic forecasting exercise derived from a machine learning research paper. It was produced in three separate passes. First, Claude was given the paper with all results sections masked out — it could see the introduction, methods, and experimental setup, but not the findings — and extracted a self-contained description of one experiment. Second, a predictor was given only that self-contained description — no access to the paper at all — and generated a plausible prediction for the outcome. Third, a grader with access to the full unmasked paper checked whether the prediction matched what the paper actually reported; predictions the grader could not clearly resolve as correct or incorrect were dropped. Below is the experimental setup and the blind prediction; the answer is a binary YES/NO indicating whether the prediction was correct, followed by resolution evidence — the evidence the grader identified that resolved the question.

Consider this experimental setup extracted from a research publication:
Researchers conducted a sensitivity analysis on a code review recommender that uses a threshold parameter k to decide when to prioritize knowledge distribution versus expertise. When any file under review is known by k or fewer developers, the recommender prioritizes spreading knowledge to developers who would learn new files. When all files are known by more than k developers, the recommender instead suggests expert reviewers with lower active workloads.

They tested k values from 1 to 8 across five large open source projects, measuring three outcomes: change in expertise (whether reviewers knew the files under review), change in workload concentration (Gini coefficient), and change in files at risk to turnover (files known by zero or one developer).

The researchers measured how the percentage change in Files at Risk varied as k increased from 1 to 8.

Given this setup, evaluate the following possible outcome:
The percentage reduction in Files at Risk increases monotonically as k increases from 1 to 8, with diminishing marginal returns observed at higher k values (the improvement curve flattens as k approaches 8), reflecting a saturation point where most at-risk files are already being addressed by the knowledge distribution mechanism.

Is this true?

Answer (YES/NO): NO